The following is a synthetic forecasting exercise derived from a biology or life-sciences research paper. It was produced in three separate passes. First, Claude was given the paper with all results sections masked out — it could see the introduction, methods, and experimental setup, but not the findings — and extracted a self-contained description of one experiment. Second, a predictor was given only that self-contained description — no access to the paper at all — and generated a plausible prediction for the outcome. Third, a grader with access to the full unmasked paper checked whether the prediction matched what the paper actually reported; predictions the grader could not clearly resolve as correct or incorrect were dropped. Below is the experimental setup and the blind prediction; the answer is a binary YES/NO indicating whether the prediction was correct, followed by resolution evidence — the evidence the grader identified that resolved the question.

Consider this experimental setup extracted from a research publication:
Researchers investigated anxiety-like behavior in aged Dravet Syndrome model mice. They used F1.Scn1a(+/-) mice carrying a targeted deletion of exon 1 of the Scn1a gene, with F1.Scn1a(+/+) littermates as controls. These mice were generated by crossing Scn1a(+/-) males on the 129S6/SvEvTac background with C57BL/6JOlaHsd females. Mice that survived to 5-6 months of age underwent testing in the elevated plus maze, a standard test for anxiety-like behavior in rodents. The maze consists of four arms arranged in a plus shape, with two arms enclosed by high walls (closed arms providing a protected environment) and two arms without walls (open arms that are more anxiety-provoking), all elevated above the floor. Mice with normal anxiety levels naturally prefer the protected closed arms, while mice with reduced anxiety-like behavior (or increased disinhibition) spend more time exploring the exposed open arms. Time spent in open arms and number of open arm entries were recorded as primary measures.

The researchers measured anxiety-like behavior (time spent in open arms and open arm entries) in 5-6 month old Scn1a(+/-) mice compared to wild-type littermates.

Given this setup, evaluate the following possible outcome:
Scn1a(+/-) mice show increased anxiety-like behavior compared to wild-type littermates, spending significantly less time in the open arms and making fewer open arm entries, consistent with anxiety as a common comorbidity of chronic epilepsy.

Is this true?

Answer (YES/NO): NO